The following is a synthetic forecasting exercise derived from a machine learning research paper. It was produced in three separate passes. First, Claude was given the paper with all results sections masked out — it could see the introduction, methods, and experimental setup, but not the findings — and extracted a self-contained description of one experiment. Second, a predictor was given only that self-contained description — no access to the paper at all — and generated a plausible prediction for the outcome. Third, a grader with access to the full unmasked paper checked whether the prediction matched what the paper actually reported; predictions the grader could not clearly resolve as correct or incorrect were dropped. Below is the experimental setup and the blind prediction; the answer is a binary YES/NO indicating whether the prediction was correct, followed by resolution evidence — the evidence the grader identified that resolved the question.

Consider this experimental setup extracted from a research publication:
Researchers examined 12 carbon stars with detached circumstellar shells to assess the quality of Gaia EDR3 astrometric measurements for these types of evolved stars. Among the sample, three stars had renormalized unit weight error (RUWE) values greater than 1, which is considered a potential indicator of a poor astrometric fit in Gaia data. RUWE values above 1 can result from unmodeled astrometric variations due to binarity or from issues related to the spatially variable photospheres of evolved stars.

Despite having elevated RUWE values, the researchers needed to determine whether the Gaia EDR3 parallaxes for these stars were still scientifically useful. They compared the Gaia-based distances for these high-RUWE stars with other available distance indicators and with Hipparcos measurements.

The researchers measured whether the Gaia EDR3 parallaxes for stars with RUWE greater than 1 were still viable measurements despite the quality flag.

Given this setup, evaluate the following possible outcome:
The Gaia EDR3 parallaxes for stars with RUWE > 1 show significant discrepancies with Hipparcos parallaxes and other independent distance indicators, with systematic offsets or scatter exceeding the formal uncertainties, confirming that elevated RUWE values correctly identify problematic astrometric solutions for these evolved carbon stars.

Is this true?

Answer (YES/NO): NO